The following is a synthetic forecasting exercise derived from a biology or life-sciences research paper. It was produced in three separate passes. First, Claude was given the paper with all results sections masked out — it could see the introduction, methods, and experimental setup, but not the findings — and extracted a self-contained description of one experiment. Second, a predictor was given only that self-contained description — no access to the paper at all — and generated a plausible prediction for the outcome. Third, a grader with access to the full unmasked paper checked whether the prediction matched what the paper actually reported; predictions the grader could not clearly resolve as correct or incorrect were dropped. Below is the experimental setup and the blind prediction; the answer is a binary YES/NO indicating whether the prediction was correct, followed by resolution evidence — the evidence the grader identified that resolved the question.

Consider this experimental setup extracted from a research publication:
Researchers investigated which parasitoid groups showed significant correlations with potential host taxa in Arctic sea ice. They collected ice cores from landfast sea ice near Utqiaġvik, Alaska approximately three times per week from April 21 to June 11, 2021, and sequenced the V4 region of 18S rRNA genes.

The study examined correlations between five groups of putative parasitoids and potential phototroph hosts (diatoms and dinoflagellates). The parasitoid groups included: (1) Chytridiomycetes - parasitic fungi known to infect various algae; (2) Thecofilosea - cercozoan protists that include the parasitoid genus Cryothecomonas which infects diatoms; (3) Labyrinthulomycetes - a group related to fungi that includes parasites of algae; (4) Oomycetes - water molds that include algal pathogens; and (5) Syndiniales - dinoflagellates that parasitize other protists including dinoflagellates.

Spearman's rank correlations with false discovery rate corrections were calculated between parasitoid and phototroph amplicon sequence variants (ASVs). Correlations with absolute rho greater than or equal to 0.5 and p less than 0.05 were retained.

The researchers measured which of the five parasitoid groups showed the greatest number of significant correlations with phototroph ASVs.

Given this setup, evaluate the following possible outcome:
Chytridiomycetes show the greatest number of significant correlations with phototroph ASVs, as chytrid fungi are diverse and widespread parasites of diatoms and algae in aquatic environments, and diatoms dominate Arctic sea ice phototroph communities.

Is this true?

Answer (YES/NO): NO